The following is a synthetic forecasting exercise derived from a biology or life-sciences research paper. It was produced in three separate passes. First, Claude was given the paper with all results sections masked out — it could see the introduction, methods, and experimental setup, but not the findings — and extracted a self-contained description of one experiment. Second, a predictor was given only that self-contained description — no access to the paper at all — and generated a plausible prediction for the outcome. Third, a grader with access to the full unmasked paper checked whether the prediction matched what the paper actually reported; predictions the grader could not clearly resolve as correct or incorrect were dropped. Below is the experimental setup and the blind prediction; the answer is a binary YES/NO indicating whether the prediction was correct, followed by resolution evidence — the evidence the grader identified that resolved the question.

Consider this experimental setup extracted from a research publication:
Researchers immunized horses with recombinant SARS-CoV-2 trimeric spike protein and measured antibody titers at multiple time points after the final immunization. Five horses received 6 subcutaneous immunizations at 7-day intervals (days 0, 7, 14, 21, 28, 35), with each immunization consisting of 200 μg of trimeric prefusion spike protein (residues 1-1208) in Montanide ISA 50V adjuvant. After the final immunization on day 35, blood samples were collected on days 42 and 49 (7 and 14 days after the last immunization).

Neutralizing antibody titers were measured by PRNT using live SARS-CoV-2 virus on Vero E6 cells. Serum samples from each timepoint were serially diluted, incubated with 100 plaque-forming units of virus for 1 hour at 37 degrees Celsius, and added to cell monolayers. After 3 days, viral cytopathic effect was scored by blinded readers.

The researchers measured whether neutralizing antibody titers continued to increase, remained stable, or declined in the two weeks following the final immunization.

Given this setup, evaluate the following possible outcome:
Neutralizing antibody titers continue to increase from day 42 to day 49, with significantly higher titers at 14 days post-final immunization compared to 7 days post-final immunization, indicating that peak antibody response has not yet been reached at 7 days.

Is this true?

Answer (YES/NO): NO